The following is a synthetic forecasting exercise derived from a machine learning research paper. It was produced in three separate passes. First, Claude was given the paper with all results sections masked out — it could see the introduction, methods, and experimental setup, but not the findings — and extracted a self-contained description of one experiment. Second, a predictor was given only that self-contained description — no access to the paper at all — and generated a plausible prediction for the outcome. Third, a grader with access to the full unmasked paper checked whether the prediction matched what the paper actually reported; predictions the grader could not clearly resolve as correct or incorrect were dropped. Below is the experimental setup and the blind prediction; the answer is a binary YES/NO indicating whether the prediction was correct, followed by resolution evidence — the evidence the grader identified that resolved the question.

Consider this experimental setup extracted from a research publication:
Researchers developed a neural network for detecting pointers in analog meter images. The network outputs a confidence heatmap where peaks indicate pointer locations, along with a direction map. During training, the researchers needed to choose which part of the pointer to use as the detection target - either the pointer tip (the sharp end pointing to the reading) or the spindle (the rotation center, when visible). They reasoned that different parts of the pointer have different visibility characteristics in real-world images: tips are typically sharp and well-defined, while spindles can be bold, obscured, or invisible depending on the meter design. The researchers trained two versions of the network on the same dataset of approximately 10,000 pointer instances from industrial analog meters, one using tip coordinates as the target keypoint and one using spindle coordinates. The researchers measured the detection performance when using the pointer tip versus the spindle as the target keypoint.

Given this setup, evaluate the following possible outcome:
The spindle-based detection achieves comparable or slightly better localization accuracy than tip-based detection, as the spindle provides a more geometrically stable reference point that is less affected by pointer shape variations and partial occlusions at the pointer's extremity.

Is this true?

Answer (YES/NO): NO